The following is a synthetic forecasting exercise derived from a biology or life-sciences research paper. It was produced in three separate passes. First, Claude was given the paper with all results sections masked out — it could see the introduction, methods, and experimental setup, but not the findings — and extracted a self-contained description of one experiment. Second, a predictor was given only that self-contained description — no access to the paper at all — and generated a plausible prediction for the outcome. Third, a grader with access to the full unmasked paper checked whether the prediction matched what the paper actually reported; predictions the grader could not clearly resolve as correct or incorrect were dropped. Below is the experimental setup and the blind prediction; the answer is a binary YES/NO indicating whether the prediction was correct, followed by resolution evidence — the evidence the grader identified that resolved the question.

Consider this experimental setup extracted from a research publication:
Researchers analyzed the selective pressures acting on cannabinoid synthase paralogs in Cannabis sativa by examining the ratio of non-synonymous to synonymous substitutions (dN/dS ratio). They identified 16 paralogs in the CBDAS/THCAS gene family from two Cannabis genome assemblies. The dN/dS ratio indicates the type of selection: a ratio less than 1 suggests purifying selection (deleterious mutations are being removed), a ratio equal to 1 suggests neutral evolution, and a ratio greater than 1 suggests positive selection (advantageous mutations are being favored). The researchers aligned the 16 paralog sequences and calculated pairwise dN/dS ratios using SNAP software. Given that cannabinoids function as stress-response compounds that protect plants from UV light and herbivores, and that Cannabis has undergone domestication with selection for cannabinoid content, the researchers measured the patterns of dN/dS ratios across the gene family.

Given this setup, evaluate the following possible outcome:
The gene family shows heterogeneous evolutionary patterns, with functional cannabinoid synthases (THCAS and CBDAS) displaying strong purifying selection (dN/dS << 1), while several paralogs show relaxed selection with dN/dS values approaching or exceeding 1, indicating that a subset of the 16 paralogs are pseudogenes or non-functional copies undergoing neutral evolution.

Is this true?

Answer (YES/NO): NO